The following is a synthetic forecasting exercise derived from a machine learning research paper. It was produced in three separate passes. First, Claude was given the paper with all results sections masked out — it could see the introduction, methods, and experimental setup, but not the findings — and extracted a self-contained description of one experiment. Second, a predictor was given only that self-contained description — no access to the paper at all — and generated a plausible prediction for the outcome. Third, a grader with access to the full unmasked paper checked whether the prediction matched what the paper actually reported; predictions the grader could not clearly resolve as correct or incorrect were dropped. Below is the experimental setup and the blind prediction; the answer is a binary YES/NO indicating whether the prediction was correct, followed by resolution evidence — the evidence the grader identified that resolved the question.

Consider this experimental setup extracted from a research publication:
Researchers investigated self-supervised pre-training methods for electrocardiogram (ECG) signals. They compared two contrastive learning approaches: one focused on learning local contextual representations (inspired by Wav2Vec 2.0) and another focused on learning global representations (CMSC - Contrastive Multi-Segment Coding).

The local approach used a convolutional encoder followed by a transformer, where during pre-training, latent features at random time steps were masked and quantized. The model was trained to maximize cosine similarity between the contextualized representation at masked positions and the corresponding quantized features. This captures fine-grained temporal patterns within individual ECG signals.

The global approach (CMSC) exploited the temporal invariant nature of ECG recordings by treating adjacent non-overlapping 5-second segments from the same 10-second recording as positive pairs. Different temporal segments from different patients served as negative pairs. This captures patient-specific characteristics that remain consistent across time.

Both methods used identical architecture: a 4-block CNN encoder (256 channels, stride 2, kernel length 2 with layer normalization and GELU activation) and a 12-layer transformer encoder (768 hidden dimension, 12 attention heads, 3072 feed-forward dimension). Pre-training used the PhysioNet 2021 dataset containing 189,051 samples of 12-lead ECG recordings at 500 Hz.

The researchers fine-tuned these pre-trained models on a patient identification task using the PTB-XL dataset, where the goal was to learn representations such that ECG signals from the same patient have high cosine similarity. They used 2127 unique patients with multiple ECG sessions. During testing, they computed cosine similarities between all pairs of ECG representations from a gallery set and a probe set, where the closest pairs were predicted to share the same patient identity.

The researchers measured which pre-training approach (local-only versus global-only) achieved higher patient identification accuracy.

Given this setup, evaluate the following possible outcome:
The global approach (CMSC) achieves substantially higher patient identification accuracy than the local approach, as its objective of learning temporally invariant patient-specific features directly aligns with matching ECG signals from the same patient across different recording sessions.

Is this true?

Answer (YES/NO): NO